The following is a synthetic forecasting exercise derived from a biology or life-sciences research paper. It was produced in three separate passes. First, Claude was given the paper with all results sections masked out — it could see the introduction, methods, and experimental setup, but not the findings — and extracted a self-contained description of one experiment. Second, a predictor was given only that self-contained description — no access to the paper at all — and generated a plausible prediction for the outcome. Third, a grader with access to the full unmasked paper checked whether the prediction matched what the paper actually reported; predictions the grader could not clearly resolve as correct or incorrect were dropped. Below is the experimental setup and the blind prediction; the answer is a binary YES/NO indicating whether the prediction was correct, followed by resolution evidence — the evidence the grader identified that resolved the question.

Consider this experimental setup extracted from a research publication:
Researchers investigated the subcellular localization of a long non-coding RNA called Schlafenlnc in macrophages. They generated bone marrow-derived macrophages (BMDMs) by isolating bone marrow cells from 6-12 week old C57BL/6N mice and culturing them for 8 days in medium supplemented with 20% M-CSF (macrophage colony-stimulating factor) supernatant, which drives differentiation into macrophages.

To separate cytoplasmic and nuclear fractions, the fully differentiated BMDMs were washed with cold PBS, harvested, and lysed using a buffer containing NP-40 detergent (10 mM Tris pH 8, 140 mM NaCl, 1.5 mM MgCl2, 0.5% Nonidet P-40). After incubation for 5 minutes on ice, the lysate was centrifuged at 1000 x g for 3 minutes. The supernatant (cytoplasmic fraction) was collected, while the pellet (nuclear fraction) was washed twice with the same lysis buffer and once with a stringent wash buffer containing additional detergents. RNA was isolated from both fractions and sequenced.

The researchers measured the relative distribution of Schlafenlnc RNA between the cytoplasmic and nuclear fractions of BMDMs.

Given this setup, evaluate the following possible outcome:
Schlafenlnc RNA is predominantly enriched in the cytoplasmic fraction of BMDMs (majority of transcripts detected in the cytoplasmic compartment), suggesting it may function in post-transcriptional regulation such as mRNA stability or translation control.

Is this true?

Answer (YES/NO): NO